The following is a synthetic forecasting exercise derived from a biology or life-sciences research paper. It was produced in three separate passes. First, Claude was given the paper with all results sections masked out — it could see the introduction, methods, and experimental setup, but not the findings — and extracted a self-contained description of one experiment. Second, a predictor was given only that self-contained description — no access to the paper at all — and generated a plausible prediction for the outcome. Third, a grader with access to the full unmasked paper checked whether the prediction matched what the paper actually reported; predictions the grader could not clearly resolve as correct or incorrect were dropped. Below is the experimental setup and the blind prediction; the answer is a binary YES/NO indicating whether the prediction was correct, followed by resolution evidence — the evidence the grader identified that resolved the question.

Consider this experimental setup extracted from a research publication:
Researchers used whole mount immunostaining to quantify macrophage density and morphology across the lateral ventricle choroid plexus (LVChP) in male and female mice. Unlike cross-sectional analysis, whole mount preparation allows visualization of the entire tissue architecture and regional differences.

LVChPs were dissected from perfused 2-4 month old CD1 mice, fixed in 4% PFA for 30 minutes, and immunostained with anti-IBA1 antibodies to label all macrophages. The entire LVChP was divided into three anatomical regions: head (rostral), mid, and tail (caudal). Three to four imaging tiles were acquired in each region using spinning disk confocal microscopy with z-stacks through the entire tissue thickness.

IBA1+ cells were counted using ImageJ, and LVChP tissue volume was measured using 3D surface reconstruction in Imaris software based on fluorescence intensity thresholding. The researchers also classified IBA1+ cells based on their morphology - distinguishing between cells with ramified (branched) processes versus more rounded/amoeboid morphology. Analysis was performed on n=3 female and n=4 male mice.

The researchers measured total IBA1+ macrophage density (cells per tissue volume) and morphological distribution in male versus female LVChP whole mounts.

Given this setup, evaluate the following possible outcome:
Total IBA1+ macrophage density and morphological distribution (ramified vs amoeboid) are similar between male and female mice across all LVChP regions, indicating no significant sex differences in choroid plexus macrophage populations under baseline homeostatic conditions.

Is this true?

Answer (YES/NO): NO